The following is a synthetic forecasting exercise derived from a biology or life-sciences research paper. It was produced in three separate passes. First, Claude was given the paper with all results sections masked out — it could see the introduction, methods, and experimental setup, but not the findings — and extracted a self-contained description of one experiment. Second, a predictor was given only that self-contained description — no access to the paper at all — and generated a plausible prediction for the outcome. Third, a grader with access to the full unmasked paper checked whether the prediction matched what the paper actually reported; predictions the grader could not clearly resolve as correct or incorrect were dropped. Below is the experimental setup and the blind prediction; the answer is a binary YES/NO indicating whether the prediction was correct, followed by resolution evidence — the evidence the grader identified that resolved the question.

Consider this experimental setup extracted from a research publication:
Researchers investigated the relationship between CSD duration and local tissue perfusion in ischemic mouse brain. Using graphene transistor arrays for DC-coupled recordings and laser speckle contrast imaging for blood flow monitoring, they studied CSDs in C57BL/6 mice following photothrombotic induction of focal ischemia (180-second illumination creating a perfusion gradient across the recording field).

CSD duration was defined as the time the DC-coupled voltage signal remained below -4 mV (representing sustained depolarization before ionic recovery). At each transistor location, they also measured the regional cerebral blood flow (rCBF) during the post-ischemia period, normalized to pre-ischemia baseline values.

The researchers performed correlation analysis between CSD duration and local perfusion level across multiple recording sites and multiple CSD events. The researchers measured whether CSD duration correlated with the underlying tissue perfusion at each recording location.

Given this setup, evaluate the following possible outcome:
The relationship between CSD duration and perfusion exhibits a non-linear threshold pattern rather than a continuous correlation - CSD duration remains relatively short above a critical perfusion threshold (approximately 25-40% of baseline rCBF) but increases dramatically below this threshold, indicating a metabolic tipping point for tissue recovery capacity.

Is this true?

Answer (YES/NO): NO